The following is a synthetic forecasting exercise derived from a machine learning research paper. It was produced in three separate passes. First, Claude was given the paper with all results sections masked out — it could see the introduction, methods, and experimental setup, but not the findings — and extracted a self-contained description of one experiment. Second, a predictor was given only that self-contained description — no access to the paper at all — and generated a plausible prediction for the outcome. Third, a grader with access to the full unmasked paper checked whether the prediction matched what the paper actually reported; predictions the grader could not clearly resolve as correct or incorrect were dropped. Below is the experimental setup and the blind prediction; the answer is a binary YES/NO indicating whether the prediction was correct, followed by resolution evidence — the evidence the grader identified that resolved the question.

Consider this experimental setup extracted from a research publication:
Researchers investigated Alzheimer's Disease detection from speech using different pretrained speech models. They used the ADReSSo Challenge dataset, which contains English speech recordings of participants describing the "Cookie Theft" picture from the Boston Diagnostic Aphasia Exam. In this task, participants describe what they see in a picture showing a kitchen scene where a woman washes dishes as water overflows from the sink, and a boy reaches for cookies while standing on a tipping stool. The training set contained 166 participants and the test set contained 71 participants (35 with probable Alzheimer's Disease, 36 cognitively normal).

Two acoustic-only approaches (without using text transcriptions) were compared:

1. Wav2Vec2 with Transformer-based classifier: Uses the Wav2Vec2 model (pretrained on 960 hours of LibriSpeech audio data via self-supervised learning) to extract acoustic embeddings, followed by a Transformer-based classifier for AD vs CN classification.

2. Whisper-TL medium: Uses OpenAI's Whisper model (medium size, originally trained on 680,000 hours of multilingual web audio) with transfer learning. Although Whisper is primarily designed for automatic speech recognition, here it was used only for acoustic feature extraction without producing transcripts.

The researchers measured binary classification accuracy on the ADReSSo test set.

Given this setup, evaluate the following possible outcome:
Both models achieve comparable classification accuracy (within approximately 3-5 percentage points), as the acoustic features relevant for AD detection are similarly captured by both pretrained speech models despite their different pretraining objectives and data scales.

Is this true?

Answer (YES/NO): YES